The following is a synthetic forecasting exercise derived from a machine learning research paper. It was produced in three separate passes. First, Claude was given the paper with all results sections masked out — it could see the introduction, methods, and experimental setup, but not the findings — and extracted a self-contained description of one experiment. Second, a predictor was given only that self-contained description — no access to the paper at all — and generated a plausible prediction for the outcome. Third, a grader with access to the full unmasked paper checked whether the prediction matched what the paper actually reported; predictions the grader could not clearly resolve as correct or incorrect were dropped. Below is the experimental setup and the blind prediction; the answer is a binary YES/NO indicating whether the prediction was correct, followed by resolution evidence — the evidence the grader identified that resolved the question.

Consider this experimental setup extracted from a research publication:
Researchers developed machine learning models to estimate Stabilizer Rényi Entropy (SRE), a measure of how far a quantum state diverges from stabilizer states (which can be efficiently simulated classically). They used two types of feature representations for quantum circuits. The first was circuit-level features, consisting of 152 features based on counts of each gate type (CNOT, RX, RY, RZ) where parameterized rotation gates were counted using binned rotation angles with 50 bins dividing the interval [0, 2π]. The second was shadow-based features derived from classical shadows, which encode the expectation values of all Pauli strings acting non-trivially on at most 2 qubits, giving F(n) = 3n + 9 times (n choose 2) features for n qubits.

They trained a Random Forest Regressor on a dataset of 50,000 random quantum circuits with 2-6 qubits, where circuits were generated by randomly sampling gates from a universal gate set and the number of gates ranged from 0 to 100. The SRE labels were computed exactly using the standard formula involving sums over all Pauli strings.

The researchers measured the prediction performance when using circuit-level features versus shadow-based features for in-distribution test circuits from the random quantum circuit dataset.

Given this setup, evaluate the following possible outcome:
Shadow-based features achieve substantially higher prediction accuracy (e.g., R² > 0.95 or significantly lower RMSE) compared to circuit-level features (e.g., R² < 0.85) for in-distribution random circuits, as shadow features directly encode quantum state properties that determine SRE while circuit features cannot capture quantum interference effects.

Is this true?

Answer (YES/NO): NO